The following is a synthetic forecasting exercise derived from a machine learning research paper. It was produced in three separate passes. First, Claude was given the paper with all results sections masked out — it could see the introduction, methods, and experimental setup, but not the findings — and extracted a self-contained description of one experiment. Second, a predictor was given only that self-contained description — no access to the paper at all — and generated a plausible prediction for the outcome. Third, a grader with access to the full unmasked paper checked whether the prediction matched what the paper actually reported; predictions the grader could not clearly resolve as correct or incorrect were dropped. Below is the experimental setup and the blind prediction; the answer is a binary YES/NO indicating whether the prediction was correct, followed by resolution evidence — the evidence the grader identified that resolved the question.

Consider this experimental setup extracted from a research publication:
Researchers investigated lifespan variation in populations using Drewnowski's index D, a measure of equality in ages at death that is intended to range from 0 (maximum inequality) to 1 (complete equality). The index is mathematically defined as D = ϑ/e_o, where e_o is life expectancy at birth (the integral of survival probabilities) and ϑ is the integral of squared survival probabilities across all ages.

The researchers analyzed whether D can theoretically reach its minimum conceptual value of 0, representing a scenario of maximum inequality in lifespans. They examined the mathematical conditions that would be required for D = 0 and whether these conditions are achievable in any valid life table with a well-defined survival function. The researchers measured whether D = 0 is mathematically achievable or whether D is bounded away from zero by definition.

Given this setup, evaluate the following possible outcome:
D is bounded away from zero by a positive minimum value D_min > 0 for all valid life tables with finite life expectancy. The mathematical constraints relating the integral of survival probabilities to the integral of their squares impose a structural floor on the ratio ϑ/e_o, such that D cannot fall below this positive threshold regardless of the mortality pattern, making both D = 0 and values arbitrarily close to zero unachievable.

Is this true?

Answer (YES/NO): NO